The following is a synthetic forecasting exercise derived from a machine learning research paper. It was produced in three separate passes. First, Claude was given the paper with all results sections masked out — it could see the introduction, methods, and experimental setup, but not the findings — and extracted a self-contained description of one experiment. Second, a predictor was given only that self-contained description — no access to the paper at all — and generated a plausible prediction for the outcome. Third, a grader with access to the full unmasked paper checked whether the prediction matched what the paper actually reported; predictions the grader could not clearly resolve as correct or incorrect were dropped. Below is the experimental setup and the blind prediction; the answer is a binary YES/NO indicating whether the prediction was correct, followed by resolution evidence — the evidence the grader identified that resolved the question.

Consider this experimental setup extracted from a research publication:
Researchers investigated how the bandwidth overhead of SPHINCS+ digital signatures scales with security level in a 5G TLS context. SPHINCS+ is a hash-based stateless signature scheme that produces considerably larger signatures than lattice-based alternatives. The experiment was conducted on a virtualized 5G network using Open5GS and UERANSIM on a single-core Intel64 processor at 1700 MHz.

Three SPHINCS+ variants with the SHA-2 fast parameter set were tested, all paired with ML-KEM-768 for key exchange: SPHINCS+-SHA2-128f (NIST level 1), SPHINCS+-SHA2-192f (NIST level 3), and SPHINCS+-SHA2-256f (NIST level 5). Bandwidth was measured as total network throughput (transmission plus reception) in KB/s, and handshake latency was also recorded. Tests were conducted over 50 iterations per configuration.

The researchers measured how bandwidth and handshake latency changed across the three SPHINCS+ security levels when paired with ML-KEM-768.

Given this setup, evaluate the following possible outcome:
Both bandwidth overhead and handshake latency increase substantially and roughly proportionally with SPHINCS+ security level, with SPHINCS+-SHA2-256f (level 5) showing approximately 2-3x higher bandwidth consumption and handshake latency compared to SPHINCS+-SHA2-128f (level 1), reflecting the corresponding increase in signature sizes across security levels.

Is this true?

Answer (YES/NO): NO